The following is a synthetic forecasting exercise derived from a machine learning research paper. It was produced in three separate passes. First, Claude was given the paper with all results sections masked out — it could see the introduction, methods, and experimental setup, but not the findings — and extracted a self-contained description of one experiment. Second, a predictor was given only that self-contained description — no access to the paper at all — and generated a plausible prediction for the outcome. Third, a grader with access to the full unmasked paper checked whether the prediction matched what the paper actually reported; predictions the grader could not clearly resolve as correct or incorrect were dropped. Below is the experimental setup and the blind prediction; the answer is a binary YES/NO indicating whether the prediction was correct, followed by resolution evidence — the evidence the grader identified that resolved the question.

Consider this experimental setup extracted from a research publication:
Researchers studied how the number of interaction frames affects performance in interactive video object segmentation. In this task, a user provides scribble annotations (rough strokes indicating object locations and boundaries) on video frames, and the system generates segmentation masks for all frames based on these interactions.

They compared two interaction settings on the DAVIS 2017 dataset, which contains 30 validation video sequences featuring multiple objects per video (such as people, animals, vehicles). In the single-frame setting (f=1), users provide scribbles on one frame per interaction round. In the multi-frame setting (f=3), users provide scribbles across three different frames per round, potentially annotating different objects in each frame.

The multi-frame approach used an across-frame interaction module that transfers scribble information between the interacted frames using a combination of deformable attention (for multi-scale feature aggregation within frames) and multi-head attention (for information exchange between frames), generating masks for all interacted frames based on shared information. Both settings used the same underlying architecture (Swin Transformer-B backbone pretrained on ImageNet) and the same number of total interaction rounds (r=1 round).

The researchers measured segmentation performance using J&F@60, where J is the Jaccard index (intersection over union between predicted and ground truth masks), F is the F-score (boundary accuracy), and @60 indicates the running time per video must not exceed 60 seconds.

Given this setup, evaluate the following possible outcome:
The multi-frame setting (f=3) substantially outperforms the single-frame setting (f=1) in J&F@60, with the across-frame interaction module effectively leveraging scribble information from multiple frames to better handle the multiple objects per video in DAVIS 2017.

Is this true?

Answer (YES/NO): NO